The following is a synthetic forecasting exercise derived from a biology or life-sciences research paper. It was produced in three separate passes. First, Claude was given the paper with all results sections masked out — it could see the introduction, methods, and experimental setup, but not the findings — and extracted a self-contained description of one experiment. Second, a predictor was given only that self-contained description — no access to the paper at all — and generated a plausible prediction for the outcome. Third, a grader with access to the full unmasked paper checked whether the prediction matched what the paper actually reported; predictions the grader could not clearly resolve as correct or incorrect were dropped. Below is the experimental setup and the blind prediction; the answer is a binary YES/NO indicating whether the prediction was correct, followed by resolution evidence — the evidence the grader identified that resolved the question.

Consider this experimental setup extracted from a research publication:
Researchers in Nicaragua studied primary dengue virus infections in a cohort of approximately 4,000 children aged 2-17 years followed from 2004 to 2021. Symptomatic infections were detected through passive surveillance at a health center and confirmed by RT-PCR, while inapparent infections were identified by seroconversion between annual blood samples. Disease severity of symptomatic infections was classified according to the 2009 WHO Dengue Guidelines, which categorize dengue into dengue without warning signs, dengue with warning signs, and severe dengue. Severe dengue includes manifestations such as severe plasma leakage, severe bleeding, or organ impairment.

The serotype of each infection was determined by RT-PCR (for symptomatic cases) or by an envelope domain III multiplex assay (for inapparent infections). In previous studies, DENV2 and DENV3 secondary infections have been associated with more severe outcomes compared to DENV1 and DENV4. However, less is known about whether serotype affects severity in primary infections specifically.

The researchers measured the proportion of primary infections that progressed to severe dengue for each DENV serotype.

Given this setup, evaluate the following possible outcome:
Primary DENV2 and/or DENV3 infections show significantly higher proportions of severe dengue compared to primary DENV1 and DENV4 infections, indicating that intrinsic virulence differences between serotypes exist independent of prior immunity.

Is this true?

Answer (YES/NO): NO